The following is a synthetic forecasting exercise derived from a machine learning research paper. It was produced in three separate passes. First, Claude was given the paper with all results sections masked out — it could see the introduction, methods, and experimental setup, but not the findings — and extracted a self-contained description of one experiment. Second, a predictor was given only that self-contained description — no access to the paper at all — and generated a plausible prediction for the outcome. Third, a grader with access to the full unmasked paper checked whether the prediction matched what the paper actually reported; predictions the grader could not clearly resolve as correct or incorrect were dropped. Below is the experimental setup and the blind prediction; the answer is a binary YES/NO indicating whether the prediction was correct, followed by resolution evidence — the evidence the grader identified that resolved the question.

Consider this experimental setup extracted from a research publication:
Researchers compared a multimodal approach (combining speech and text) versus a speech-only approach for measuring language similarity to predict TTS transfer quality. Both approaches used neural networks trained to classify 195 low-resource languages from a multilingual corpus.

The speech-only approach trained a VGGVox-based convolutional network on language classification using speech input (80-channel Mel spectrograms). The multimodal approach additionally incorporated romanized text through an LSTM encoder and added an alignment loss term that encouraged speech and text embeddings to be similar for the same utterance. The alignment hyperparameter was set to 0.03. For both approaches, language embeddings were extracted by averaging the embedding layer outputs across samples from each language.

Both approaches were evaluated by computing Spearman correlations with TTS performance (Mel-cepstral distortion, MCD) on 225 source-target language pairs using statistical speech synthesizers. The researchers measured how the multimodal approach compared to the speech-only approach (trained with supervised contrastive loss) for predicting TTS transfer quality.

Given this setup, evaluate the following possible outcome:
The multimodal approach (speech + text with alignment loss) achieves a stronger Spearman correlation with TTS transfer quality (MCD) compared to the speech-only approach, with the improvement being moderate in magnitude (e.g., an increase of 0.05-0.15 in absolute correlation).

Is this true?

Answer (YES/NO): NO